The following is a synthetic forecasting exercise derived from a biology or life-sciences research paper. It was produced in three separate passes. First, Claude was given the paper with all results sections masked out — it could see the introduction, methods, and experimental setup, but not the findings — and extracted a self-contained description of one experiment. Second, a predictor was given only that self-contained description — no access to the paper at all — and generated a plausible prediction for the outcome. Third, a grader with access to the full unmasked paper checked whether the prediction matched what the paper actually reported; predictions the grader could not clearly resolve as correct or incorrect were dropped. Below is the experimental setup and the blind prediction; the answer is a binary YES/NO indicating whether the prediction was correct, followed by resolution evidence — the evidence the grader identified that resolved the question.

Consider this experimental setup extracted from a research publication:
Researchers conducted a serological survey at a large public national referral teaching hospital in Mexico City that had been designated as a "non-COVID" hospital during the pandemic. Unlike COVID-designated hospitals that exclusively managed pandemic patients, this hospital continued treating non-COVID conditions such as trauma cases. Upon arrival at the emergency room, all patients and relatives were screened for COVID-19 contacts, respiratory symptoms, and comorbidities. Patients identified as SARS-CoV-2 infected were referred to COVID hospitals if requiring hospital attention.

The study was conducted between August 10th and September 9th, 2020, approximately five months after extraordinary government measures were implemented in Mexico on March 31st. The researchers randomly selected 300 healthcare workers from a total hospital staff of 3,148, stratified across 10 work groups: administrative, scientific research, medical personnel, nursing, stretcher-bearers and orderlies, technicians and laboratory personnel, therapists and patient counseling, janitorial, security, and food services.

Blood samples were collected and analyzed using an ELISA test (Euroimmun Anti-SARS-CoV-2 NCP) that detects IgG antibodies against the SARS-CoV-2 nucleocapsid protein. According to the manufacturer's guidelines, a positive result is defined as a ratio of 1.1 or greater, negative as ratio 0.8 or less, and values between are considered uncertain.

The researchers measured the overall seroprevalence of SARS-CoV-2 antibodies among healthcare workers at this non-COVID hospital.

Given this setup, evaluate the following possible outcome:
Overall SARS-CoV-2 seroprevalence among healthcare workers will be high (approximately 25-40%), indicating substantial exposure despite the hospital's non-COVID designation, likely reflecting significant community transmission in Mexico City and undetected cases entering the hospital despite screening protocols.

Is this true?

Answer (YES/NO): NO